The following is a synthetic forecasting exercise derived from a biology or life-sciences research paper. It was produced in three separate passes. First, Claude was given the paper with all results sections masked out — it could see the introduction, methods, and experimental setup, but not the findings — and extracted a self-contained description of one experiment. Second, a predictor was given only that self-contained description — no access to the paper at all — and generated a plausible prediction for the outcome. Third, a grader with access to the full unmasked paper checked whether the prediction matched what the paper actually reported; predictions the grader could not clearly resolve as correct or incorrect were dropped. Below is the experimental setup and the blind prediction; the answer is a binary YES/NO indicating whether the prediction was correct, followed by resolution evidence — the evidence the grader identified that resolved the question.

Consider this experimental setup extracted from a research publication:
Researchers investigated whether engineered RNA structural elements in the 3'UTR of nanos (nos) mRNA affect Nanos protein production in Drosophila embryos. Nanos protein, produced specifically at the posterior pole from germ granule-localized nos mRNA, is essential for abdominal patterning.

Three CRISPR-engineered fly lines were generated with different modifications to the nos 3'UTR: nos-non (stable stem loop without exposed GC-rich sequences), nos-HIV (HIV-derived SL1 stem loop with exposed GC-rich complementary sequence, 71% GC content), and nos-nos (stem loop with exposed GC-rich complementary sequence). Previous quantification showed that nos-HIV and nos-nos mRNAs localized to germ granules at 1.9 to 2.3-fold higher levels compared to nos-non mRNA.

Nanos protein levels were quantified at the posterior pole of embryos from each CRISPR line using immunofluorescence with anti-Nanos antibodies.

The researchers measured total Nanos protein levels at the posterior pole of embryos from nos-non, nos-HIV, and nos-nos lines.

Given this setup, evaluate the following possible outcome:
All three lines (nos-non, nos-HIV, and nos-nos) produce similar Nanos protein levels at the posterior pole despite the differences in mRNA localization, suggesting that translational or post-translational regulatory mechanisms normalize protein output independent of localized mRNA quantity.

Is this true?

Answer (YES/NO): YES